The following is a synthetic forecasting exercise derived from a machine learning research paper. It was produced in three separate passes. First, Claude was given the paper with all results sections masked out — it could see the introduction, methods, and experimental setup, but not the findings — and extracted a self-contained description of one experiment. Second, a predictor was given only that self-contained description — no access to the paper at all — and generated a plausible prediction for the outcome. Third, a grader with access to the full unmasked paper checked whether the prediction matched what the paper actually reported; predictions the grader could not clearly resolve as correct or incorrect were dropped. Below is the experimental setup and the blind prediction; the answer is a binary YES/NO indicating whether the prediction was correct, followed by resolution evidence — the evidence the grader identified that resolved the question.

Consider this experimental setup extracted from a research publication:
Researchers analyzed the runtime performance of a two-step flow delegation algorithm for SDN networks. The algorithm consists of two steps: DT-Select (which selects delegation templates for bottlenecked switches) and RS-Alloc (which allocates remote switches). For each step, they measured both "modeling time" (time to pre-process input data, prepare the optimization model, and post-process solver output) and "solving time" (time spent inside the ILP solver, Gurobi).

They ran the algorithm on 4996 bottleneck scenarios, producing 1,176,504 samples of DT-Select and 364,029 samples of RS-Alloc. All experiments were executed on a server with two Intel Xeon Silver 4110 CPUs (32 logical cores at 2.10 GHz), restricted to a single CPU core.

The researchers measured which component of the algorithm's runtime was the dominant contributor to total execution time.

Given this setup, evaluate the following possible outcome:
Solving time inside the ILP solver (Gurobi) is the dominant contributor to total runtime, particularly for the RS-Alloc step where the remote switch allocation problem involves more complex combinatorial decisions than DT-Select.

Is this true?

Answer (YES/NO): NO